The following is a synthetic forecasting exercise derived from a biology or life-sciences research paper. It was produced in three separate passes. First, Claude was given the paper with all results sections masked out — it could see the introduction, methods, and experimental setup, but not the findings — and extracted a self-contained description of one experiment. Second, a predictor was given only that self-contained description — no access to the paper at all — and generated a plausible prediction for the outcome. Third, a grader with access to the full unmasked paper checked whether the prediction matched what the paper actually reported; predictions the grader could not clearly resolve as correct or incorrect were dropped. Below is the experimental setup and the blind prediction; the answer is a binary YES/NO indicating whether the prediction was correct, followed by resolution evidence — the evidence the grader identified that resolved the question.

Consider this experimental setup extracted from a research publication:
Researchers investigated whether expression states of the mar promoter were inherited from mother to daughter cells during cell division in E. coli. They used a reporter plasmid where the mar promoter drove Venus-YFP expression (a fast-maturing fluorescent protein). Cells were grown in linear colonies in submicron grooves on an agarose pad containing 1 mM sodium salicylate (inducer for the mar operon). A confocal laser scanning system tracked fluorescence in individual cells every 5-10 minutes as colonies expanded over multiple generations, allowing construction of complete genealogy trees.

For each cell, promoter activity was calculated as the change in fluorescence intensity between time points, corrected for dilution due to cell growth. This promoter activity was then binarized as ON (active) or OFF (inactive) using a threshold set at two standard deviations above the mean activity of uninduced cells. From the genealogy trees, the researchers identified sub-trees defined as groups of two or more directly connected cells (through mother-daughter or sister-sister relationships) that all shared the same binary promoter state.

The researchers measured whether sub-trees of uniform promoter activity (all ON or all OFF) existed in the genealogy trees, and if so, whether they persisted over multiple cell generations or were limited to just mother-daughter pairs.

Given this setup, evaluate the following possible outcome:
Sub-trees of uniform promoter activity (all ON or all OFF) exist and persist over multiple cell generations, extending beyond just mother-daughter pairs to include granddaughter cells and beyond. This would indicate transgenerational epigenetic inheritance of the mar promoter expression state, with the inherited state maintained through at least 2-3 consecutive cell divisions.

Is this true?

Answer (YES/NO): YES